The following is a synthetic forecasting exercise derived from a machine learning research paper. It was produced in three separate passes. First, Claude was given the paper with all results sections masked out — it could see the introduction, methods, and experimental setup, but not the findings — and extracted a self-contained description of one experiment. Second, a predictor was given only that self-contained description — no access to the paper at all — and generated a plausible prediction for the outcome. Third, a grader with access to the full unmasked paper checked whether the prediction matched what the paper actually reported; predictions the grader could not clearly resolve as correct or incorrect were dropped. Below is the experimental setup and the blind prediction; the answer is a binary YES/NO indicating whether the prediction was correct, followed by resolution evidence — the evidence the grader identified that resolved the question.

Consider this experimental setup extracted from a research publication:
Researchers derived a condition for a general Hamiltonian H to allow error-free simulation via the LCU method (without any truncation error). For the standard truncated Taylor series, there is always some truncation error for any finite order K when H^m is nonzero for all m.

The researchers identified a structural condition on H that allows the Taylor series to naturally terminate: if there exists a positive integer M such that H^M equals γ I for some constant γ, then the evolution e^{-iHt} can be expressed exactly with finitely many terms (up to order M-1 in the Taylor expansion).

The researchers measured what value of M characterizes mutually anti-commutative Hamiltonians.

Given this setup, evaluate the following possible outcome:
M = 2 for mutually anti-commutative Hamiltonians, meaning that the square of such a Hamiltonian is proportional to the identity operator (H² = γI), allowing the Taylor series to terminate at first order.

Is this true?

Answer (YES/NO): YES